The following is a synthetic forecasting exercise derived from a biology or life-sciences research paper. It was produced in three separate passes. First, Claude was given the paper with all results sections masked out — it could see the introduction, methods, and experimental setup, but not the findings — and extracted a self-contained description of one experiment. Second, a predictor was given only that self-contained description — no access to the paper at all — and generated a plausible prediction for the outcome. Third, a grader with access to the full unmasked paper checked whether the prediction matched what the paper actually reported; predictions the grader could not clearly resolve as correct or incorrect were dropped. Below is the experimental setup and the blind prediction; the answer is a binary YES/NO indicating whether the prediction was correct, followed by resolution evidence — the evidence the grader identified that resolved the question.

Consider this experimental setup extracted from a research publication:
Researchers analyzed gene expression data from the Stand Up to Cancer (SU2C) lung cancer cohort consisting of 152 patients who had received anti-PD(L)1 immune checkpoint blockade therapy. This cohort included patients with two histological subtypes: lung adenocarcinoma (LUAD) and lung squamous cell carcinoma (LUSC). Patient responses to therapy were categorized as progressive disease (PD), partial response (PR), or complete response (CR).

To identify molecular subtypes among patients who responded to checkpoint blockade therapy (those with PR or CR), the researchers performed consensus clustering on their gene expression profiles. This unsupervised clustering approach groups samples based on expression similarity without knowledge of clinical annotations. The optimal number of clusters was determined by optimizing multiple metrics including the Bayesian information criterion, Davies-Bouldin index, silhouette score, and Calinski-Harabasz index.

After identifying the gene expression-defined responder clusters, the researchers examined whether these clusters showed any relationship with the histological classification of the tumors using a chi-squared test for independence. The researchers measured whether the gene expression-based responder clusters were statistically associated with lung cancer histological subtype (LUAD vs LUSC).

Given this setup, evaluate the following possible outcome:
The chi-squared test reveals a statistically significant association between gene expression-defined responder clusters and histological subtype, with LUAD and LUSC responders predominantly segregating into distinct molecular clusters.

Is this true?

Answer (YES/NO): YES